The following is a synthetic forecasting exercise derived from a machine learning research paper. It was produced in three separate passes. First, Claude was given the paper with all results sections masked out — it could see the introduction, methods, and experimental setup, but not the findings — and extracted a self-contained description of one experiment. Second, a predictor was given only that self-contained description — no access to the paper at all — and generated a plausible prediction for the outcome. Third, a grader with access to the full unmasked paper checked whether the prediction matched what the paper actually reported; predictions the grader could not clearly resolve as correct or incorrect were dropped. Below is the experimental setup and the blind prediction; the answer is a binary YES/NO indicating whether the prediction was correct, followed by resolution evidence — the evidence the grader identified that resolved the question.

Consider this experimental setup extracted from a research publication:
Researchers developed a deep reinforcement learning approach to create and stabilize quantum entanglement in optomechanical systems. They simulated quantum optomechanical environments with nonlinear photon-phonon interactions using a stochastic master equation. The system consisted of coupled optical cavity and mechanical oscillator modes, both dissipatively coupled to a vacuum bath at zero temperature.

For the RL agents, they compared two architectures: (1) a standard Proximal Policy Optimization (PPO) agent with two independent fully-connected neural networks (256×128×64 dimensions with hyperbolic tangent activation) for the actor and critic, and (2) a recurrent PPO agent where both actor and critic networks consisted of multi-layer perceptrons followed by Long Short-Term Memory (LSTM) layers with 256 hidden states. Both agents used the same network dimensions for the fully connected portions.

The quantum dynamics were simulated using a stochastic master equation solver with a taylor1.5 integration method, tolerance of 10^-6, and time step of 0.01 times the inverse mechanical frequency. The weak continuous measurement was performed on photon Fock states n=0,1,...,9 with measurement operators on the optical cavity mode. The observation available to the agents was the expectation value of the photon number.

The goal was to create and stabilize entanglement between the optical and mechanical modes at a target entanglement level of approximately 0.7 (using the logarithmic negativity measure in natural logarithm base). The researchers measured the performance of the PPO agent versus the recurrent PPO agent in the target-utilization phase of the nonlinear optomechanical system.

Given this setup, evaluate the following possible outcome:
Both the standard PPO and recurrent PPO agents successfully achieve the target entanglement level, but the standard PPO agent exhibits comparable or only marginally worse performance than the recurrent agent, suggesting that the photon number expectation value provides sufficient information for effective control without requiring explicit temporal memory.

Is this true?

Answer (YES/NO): NO